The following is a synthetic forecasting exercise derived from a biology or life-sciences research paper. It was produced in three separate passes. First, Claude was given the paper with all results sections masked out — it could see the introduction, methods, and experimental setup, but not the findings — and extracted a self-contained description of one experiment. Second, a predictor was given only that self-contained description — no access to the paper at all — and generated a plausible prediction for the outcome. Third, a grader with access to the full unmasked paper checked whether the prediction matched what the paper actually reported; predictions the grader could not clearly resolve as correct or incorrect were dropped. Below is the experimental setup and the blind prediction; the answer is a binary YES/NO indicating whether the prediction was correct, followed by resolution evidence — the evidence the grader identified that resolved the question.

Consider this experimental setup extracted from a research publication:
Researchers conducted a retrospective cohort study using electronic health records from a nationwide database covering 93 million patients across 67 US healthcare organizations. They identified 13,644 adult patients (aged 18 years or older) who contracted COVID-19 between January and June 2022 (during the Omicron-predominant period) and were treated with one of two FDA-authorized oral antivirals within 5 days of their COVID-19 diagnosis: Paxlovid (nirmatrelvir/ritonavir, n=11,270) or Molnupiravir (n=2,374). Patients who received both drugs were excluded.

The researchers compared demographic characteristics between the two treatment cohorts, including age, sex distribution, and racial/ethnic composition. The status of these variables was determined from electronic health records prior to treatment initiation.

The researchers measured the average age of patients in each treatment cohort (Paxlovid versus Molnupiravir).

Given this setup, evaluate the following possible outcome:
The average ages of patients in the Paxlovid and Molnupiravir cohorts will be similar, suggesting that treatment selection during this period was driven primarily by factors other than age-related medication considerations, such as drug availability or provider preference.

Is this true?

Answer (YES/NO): NO